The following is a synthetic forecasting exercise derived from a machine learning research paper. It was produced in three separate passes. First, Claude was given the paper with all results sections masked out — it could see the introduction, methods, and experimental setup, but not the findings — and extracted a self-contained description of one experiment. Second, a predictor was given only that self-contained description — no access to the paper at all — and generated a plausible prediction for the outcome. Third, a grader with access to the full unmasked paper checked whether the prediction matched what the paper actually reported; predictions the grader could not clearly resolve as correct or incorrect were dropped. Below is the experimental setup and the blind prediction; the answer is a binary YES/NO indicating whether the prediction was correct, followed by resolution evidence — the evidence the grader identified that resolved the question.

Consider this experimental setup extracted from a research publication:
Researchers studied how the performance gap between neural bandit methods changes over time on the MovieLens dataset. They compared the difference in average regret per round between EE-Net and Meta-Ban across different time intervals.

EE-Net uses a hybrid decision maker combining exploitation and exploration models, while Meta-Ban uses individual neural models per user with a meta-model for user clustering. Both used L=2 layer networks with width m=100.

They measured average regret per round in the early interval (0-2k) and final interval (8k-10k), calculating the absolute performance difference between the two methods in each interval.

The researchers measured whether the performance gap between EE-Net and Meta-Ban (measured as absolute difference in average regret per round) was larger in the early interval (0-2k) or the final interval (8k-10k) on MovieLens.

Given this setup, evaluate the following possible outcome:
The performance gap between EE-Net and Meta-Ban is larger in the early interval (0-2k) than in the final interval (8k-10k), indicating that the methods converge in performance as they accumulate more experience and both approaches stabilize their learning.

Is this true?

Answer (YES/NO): YES